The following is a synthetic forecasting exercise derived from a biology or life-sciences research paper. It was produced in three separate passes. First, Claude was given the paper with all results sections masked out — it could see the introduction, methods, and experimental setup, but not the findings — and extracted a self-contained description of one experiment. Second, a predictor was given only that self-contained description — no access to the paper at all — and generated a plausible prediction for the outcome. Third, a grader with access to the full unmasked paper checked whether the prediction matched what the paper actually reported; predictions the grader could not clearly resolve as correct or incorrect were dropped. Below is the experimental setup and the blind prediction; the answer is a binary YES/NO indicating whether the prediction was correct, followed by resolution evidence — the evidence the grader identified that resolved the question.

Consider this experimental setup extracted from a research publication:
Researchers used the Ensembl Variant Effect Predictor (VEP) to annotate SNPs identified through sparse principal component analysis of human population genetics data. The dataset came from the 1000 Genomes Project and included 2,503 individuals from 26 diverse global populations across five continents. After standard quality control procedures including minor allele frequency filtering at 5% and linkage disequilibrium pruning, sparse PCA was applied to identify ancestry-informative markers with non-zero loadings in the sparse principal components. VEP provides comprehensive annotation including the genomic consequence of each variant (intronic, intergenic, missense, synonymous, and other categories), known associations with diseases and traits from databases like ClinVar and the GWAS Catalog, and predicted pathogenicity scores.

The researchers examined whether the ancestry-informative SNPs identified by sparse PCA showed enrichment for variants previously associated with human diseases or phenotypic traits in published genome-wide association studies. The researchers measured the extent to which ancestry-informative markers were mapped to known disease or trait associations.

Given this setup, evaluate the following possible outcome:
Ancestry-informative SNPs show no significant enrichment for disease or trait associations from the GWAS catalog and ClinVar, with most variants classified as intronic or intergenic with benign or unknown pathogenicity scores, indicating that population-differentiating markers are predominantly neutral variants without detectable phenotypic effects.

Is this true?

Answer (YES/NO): NO